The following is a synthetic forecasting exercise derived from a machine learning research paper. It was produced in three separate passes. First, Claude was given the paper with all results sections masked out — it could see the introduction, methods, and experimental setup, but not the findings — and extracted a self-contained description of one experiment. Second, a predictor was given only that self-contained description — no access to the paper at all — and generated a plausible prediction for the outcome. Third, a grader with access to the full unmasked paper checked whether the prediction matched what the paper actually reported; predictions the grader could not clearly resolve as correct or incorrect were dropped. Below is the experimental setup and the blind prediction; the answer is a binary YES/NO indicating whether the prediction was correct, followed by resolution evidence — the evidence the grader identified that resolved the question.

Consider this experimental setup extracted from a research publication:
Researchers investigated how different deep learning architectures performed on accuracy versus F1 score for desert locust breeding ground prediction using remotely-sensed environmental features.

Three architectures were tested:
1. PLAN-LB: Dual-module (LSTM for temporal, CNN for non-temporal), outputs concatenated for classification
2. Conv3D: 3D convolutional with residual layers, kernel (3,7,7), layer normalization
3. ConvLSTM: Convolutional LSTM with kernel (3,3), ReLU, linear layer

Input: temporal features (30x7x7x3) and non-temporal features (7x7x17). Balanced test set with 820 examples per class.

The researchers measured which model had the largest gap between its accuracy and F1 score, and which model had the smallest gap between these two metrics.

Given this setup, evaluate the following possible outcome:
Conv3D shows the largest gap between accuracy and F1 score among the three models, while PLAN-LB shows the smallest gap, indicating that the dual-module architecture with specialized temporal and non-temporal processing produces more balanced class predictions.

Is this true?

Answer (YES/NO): NO